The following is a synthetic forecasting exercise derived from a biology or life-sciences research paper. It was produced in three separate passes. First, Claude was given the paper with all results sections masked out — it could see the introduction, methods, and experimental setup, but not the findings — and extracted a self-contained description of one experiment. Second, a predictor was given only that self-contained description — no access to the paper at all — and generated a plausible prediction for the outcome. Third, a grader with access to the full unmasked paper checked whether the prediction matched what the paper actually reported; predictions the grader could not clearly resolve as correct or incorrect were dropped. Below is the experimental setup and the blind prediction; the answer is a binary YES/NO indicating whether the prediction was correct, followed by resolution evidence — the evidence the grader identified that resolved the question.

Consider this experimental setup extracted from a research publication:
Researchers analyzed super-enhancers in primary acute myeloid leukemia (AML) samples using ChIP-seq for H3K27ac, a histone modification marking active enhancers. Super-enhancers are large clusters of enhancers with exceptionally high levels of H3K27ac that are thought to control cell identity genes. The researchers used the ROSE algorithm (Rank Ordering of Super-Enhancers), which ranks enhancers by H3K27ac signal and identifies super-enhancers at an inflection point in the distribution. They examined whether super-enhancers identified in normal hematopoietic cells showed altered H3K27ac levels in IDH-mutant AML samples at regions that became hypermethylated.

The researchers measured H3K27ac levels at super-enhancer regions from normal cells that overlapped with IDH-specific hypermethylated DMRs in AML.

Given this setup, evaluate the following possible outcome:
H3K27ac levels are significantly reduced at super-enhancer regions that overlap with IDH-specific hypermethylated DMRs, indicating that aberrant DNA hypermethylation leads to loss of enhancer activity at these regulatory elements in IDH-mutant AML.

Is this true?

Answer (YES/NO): NO